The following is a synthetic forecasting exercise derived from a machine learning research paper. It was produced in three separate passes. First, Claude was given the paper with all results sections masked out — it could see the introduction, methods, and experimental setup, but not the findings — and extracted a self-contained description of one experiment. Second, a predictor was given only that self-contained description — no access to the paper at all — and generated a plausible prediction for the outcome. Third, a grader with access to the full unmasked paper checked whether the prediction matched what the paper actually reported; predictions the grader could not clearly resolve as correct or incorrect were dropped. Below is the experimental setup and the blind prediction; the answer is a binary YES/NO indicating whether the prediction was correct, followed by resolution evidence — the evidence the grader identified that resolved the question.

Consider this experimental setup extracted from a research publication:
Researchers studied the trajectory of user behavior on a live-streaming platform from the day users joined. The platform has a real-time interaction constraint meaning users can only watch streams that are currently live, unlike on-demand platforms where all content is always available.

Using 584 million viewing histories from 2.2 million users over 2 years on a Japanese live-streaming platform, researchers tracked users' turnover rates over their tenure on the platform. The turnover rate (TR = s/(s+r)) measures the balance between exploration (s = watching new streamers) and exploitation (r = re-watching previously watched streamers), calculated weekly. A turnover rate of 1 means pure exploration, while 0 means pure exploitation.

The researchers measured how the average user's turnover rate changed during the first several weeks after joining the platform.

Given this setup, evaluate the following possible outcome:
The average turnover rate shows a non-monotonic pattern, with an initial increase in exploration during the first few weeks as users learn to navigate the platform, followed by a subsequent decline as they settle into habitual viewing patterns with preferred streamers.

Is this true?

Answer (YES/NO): NO